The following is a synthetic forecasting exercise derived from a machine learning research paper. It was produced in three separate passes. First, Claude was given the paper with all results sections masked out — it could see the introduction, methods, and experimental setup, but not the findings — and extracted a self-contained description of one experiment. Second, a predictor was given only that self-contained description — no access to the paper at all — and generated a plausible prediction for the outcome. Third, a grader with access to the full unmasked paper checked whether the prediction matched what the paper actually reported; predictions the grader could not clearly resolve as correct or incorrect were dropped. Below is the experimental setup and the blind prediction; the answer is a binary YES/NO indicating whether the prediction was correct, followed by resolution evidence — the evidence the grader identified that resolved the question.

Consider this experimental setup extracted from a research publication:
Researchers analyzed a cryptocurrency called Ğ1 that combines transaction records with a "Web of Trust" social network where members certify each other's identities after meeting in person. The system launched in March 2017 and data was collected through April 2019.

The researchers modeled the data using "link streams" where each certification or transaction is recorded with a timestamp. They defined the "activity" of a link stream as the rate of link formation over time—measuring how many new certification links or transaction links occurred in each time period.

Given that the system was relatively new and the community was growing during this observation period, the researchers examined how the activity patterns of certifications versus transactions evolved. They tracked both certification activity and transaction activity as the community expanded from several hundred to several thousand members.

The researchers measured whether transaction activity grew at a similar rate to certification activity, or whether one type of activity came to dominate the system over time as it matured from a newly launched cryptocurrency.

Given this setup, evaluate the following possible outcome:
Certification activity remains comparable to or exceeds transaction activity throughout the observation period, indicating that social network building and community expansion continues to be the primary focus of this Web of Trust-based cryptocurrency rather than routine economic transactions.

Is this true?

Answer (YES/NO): YES